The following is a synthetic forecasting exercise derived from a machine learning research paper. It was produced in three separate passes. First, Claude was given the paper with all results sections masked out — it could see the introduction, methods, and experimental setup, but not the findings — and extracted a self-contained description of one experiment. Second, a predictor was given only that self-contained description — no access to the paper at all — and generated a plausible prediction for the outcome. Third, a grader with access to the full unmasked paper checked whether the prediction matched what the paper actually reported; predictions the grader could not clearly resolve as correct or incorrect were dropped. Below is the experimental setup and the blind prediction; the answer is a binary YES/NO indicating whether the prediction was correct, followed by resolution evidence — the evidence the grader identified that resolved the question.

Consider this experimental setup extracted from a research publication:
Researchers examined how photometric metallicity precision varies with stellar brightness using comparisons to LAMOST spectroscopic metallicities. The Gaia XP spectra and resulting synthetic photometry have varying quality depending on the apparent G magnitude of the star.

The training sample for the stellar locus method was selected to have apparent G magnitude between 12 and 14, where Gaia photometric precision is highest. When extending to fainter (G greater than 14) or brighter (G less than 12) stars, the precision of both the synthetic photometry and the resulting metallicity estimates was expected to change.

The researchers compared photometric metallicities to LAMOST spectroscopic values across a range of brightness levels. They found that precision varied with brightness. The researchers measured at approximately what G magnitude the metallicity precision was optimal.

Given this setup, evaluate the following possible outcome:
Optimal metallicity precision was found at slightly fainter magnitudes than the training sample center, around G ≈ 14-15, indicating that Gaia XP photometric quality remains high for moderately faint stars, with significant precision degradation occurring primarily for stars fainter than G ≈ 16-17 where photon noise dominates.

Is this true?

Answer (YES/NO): NO